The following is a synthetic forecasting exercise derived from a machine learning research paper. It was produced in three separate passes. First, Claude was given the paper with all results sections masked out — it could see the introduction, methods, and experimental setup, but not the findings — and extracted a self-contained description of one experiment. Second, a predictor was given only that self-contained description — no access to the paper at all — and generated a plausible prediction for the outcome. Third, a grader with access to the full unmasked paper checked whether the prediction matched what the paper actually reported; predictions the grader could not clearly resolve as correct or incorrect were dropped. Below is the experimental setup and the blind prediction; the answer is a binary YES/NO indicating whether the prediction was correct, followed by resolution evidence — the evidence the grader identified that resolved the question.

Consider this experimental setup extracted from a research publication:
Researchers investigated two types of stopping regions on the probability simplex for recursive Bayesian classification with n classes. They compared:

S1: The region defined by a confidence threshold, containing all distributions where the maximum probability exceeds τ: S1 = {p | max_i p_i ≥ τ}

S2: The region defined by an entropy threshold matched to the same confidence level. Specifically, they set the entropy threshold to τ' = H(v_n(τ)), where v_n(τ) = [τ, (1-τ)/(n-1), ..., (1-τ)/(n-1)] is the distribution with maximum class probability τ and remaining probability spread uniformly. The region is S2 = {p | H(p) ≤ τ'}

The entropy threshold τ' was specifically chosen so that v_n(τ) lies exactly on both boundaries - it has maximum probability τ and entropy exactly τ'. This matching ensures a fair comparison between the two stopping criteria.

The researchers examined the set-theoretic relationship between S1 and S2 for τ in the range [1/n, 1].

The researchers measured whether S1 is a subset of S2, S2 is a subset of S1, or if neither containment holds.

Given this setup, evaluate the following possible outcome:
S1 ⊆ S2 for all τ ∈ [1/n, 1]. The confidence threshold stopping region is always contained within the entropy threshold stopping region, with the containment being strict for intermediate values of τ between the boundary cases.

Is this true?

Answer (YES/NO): YES